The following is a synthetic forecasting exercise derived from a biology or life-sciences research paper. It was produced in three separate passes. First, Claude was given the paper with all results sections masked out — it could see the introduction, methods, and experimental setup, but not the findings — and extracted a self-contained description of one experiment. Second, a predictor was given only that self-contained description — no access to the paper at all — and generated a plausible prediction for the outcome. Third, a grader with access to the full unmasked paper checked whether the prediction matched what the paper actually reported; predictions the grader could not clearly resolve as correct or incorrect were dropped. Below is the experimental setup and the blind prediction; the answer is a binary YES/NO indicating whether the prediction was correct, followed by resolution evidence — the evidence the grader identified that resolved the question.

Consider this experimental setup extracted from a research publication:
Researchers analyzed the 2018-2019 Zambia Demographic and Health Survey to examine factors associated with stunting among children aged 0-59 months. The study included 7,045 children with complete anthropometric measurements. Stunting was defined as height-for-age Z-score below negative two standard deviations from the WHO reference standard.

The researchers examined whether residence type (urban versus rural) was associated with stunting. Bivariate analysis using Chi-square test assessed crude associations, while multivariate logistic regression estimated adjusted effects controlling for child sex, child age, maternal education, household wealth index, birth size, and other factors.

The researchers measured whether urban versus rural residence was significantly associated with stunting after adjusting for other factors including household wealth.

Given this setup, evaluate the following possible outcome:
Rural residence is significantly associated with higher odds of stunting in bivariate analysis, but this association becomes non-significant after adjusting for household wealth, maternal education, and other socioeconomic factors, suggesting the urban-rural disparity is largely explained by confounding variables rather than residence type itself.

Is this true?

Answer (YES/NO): NO